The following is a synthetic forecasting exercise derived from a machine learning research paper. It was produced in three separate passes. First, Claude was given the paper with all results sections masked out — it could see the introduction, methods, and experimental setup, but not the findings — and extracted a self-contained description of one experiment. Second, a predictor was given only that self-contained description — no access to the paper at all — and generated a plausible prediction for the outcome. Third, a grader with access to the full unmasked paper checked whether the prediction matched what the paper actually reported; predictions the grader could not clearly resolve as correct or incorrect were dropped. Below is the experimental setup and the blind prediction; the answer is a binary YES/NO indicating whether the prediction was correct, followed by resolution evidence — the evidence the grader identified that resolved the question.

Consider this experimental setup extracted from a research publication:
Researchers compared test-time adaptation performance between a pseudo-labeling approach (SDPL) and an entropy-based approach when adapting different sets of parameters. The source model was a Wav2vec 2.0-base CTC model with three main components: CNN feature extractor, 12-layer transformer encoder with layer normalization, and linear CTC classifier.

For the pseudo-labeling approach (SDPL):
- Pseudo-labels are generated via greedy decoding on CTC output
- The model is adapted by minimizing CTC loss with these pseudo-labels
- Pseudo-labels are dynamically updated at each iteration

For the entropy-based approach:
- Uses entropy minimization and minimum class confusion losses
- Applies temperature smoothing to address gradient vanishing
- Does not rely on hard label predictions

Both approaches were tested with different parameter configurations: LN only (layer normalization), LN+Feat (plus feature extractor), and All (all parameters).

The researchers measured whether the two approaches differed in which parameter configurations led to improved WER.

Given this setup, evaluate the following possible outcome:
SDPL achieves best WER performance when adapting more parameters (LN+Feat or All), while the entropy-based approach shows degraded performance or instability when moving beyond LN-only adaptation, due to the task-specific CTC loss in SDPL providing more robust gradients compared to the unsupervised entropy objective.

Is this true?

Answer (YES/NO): NO